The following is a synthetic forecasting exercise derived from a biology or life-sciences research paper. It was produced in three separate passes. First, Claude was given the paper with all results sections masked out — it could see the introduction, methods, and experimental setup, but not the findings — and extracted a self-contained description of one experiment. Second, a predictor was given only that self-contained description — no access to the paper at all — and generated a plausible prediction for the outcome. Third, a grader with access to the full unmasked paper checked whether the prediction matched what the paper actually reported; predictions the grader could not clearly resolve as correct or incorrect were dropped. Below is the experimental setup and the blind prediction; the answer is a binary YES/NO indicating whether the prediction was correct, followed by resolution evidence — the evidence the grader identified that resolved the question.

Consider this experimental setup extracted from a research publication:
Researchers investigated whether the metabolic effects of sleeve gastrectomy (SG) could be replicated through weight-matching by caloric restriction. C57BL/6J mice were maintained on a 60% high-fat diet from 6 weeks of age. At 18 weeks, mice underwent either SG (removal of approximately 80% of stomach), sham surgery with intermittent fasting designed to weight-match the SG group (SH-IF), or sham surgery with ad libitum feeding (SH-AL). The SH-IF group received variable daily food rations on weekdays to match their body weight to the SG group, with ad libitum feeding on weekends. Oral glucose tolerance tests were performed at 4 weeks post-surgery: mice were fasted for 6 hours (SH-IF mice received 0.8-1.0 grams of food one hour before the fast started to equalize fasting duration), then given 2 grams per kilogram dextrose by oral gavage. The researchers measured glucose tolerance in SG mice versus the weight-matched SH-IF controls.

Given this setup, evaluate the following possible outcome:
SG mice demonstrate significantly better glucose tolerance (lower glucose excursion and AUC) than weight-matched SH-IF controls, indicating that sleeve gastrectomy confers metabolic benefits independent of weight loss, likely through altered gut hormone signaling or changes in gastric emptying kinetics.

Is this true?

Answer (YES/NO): NO